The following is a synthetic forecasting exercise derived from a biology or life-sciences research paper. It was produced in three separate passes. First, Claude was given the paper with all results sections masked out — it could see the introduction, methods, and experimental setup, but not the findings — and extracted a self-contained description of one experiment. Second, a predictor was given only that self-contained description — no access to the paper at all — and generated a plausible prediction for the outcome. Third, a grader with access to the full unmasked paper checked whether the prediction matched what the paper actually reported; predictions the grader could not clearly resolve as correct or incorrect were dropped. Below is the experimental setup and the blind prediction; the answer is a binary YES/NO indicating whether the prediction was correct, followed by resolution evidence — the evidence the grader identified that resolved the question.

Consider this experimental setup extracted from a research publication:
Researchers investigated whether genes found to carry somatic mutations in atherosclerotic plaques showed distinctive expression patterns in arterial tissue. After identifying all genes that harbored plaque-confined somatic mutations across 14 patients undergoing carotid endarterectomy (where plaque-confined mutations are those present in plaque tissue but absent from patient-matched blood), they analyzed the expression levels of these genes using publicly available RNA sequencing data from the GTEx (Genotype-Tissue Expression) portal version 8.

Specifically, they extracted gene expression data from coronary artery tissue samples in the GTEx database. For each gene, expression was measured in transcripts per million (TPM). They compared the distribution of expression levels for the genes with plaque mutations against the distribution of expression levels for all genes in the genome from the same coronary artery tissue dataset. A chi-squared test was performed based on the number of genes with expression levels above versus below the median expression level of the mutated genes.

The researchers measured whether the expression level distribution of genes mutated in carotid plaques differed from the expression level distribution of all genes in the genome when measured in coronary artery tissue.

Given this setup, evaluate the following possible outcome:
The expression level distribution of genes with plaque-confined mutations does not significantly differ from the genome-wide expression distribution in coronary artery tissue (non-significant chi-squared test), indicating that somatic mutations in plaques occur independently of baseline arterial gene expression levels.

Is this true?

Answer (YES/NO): NO